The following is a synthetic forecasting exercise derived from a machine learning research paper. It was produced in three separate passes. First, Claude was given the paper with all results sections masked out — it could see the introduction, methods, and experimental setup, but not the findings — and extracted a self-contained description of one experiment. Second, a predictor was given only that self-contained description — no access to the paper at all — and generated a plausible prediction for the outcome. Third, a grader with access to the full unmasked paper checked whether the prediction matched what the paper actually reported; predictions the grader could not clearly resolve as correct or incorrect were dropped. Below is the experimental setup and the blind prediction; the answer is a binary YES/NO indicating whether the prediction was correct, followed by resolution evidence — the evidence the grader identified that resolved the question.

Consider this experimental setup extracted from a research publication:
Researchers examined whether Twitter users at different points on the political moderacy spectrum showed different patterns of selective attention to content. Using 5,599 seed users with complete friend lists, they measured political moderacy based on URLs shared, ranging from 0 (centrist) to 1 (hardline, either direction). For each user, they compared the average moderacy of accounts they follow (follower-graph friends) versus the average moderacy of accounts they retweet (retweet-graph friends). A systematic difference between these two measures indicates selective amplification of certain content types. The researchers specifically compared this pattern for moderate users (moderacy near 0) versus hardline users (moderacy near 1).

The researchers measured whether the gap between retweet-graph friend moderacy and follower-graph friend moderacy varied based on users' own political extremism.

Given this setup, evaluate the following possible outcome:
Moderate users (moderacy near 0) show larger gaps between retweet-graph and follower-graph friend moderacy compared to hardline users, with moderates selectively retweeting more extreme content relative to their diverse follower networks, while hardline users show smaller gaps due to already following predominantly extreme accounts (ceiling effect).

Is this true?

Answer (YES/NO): NO